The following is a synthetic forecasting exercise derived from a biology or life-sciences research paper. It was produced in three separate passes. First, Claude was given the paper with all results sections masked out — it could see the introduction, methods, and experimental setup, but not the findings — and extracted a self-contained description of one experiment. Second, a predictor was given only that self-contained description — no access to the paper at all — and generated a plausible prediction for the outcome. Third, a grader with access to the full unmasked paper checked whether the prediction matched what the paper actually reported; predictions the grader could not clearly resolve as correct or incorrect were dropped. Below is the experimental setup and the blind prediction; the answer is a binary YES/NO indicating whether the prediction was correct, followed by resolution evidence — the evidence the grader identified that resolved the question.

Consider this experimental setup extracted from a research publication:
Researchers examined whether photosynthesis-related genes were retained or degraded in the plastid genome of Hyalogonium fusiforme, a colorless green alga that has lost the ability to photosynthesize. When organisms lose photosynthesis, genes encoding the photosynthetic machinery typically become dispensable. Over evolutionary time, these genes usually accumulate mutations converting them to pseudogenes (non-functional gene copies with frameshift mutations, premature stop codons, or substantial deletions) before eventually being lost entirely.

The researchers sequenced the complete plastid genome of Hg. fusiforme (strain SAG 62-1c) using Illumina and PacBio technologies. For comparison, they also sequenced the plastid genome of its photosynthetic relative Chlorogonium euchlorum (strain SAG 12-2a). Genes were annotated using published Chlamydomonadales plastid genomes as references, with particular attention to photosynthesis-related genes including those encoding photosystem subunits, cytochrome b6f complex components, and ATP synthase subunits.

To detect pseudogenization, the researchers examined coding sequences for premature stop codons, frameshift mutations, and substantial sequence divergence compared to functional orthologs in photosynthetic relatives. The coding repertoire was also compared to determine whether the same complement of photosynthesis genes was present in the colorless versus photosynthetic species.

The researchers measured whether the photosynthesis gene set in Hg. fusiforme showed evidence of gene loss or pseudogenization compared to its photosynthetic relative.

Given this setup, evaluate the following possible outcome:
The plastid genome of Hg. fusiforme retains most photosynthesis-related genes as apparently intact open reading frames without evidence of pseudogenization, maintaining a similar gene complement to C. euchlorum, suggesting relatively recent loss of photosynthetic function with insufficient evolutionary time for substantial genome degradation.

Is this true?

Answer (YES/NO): YES